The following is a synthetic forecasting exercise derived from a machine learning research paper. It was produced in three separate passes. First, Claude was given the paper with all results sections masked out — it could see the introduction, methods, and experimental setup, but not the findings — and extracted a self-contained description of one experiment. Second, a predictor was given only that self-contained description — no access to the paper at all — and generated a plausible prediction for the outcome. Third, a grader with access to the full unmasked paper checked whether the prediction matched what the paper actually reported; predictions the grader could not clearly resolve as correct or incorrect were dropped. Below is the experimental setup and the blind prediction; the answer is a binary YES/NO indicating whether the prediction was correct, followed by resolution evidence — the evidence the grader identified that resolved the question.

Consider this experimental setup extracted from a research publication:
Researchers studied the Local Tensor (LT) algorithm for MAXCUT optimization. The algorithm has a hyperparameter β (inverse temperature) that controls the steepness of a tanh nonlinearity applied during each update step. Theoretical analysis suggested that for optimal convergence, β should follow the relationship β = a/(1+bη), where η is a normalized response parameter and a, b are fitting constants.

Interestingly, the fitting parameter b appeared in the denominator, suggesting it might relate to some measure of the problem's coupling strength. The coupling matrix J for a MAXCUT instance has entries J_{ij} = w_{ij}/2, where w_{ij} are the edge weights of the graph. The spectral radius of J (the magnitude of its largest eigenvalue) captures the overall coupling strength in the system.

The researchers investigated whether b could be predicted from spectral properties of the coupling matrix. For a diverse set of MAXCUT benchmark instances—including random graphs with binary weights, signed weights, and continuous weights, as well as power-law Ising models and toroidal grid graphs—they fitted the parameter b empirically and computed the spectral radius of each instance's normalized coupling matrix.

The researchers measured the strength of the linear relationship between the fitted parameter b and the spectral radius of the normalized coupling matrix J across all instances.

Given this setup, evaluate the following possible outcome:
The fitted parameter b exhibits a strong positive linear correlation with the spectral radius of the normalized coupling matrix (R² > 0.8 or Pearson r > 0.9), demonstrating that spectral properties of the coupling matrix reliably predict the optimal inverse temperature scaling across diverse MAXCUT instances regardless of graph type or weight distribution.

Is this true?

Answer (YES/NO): YES